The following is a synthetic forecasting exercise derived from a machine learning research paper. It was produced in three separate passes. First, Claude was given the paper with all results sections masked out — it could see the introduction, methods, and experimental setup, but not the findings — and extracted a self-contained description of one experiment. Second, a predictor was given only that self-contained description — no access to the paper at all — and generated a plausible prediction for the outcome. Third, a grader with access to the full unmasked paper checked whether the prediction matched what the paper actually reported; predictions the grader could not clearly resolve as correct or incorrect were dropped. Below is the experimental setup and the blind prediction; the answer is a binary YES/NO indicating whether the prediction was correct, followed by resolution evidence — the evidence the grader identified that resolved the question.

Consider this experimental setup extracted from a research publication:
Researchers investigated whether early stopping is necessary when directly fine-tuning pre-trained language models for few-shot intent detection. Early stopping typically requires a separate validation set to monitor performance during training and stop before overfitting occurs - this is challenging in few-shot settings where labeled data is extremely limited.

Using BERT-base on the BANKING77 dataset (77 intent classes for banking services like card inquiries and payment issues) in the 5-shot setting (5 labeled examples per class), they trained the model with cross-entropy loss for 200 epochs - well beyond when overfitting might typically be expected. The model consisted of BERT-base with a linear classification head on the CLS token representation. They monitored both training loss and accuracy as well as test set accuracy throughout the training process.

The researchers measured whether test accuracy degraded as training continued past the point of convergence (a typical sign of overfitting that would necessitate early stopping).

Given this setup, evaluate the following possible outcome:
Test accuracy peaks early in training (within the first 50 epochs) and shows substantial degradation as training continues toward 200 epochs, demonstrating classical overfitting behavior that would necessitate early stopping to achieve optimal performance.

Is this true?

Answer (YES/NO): NO